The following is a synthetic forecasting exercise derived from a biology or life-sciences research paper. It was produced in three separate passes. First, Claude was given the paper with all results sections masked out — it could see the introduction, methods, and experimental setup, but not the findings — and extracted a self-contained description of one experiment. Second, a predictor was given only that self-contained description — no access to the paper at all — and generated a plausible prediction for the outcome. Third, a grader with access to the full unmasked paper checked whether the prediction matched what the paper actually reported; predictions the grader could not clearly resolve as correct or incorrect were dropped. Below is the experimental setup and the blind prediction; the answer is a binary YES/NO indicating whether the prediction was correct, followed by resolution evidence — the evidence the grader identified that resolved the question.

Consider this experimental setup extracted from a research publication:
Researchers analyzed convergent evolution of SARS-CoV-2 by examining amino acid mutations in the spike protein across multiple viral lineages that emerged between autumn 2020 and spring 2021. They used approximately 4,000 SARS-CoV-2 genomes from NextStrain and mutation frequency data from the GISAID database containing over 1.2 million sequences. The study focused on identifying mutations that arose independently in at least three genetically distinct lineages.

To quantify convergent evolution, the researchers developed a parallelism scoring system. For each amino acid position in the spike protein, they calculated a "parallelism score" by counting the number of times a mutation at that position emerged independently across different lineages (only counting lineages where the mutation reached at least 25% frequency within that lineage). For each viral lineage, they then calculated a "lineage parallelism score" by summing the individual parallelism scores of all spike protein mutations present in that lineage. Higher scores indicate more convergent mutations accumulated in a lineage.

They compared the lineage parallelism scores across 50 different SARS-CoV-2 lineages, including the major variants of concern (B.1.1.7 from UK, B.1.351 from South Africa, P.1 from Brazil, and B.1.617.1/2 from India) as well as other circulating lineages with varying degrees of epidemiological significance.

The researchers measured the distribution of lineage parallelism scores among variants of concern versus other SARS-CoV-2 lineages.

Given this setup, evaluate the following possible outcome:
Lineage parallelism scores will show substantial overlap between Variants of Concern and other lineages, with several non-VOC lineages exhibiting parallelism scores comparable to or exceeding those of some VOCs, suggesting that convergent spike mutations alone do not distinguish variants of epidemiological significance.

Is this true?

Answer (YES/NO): NO